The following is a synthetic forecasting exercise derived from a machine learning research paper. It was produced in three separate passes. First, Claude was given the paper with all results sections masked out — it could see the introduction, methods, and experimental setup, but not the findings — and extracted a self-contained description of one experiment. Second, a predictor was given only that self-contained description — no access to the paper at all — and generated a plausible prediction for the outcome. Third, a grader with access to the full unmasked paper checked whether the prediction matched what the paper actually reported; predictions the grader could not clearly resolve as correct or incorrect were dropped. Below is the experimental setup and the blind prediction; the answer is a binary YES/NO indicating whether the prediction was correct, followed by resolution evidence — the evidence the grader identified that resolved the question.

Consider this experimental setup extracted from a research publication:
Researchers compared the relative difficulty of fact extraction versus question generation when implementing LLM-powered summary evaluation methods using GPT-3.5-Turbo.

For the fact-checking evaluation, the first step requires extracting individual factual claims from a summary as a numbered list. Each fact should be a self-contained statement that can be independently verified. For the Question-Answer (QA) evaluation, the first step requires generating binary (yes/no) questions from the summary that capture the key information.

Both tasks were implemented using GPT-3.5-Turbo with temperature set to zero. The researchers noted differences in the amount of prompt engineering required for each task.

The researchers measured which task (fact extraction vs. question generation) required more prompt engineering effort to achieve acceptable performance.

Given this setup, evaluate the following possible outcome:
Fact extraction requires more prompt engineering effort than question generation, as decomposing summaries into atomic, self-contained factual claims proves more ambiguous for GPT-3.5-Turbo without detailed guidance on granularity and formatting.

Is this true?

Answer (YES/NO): NO